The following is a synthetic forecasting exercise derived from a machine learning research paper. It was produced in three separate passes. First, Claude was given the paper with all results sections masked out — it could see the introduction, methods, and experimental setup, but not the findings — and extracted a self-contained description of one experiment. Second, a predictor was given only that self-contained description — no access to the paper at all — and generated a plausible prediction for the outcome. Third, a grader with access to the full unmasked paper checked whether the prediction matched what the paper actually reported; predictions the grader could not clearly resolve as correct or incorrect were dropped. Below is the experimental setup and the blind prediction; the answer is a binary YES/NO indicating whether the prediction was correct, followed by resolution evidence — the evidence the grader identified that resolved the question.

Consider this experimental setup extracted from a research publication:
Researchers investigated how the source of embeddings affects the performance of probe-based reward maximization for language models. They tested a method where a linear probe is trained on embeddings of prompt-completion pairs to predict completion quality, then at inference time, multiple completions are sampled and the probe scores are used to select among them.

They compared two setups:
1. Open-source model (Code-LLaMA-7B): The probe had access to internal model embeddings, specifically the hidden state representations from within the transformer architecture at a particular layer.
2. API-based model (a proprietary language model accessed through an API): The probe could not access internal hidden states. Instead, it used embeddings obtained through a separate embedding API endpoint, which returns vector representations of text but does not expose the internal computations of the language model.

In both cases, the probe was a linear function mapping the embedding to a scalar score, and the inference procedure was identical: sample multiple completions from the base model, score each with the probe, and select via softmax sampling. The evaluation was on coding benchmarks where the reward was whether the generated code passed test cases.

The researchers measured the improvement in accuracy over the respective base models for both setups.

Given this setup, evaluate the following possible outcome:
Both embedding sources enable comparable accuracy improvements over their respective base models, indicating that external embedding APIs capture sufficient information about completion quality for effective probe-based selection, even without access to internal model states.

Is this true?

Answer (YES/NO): NO